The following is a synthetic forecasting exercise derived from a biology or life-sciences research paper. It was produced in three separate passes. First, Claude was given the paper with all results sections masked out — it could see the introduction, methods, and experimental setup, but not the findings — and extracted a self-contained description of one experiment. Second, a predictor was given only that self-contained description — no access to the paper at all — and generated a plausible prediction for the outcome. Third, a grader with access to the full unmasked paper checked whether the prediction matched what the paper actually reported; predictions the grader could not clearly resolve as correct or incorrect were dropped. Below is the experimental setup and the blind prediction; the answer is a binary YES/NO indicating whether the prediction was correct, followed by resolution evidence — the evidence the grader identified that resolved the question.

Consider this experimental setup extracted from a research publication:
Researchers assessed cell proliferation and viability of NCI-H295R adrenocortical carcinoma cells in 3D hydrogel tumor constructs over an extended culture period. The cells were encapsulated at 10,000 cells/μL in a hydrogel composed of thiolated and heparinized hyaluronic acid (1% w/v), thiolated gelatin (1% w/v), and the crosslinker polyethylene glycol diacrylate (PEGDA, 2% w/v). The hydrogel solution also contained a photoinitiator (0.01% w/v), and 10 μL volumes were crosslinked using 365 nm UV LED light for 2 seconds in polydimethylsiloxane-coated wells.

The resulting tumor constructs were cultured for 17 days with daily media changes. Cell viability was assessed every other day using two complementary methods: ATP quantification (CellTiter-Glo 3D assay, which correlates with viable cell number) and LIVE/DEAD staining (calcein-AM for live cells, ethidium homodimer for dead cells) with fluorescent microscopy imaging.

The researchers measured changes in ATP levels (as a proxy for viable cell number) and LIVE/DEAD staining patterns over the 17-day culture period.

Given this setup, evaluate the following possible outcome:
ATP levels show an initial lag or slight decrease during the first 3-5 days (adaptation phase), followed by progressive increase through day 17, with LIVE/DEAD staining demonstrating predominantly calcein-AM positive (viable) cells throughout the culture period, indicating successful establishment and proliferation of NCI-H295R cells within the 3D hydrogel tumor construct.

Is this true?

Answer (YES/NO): NO